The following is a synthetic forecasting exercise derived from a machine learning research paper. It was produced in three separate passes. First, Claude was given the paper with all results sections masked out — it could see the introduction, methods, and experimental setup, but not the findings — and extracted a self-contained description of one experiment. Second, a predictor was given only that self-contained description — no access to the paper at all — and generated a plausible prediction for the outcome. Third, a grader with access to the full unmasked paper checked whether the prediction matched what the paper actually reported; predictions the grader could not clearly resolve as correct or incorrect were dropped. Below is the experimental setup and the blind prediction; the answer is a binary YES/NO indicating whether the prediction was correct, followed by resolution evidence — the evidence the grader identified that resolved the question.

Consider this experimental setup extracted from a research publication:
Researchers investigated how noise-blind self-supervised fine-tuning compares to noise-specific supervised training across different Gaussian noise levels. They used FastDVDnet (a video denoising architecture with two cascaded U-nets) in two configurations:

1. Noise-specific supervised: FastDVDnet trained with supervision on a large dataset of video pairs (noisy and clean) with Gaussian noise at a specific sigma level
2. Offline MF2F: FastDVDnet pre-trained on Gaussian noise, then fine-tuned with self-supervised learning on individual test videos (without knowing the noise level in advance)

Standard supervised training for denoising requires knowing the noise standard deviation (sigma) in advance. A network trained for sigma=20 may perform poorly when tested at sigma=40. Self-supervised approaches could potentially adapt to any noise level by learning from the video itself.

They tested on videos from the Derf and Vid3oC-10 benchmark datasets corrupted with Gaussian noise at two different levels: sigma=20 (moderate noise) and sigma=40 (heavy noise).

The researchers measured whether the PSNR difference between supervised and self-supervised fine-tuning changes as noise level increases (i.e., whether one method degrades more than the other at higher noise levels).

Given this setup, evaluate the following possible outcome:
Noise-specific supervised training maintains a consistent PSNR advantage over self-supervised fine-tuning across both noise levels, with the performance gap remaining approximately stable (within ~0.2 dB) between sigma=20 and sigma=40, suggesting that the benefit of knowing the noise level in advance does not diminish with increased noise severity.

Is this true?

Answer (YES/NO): NO